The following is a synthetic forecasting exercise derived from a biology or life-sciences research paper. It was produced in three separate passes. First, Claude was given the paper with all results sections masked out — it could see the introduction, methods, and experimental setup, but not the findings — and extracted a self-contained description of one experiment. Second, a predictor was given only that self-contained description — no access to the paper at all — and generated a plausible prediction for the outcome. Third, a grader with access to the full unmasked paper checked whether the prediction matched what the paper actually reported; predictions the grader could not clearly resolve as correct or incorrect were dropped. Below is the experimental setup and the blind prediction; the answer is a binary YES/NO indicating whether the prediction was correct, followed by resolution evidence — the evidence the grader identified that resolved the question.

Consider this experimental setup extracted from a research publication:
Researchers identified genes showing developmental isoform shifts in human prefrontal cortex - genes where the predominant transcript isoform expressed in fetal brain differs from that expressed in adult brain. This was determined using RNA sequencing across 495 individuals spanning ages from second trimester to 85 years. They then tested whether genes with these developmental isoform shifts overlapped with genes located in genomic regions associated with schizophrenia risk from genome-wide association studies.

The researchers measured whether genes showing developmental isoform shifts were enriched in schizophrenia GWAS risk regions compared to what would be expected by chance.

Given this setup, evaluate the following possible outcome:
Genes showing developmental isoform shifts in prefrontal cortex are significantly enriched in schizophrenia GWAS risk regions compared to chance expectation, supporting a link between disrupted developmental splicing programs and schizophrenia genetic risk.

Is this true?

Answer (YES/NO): YES